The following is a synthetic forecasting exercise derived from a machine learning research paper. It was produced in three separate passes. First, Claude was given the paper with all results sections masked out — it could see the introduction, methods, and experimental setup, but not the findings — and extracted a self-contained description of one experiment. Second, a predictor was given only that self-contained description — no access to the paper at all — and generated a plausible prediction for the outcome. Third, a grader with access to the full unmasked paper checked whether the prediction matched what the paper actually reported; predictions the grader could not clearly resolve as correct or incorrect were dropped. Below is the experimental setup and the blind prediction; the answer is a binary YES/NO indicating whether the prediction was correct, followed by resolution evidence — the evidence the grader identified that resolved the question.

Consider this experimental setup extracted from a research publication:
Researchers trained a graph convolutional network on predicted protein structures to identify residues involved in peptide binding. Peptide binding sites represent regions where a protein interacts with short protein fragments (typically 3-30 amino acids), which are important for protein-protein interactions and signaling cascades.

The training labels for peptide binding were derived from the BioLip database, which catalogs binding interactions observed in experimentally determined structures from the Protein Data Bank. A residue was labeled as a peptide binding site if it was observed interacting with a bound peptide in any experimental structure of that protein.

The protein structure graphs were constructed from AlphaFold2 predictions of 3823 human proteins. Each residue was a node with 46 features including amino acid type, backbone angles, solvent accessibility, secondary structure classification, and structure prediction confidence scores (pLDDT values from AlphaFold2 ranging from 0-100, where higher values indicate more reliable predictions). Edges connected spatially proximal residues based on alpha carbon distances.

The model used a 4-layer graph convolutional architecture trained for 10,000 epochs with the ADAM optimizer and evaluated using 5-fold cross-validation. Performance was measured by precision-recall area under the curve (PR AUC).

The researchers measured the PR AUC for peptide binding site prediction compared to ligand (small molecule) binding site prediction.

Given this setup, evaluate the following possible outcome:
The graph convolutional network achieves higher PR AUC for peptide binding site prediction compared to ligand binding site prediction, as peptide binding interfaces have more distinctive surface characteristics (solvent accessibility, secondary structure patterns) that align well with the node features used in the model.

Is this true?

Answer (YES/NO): NO